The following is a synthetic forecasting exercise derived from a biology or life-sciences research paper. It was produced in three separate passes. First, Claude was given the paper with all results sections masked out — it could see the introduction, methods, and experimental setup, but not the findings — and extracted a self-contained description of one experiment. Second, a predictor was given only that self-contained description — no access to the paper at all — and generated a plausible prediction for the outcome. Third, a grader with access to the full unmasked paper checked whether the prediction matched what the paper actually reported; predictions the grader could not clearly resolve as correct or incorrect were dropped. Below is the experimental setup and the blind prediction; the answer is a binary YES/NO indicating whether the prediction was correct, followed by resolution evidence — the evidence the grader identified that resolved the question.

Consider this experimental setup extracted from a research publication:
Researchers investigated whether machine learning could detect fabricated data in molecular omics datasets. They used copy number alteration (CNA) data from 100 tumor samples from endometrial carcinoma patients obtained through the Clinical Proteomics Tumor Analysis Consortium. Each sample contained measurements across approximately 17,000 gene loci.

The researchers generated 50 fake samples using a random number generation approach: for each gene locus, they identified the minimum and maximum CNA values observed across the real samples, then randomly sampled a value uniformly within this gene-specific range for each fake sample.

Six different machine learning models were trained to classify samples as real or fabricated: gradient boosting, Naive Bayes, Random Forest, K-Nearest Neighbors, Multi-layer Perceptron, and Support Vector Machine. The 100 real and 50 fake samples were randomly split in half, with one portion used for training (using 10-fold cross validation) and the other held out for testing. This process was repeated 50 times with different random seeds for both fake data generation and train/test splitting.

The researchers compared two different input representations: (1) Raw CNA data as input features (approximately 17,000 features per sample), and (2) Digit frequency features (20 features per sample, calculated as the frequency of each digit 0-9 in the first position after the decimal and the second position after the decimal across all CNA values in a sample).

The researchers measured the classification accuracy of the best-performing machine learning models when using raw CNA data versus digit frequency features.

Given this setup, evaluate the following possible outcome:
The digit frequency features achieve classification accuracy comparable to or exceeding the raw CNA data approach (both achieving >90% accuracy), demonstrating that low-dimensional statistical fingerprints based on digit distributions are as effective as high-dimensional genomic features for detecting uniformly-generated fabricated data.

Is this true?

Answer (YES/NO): YES